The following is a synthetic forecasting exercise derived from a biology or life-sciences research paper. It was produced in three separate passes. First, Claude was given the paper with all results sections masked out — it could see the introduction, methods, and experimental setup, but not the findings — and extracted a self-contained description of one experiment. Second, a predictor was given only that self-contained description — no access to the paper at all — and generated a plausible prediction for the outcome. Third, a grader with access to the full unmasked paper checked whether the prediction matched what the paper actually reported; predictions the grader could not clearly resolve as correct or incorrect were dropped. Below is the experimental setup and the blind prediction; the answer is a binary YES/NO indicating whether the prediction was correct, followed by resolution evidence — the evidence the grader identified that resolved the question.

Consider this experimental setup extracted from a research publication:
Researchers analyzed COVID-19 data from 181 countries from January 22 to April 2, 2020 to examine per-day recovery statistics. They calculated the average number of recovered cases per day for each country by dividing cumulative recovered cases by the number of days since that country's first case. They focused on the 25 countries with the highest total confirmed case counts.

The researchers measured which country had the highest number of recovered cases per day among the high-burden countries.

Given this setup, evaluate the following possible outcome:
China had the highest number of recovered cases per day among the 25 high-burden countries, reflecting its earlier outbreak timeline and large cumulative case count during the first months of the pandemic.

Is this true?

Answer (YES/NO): YES